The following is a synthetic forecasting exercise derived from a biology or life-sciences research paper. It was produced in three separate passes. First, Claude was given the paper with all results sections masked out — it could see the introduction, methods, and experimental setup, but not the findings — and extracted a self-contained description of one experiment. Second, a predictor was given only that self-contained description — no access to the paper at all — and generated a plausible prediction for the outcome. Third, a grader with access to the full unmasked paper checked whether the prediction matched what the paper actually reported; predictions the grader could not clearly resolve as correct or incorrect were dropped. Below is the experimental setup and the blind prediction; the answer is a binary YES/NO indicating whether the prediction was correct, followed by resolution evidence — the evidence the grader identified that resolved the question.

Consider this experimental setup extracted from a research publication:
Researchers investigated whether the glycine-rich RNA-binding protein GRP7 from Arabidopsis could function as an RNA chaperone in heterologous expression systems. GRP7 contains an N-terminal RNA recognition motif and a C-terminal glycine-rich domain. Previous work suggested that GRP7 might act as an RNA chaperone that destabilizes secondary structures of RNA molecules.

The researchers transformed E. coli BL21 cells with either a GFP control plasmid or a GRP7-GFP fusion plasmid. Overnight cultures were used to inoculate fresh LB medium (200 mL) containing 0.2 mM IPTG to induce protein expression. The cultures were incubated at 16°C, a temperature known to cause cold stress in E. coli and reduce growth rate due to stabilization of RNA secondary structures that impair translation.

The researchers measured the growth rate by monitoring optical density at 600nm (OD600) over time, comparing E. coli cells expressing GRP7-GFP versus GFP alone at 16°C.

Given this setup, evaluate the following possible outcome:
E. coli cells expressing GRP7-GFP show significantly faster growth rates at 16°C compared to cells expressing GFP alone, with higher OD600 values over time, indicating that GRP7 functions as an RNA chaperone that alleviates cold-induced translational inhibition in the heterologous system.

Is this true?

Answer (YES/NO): YES